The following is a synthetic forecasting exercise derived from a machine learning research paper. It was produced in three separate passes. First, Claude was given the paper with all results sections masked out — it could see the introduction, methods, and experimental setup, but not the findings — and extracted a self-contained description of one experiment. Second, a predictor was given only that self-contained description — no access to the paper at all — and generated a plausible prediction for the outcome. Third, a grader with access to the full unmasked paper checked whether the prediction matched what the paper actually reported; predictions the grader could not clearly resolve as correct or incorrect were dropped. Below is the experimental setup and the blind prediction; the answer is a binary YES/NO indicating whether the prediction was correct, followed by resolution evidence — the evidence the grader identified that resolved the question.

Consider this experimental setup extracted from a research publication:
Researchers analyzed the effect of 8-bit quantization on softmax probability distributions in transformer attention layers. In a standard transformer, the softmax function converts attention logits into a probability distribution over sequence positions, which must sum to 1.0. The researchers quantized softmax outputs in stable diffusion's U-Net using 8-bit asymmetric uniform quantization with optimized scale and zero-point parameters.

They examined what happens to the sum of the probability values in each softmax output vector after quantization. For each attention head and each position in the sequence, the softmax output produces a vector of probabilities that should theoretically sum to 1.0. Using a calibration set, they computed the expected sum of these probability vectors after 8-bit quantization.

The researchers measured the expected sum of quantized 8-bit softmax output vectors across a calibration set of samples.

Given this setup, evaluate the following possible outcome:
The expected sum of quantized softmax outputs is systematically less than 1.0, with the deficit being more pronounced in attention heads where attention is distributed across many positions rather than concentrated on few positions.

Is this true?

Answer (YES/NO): NO